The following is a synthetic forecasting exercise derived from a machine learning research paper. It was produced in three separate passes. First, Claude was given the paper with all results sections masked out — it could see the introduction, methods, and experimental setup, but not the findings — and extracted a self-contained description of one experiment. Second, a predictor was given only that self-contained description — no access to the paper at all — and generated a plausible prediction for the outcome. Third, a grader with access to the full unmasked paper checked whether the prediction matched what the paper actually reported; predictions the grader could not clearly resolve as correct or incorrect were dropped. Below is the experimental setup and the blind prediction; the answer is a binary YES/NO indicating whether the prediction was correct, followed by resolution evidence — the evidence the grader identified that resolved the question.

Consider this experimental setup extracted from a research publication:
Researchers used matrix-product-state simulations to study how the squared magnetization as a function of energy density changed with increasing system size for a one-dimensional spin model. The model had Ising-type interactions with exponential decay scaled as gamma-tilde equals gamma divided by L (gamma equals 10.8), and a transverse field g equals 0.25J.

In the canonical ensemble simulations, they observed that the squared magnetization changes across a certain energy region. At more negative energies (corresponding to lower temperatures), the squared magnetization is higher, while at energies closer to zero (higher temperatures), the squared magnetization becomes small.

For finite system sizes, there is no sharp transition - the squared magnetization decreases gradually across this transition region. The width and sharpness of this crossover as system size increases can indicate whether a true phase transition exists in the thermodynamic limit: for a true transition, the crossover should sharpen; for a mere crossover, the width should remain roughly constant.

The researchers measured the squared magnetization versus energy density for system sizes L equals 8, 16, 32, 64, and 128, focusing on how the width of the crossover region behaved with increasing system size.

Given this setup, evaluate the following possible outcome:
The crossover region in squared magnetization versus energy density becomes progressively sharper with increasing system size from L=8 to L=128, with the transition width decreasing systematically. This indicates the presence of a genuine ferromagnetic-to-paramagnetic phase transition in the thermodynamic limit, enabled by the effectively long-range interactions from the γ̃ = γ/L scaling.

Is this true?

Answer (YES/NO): NO